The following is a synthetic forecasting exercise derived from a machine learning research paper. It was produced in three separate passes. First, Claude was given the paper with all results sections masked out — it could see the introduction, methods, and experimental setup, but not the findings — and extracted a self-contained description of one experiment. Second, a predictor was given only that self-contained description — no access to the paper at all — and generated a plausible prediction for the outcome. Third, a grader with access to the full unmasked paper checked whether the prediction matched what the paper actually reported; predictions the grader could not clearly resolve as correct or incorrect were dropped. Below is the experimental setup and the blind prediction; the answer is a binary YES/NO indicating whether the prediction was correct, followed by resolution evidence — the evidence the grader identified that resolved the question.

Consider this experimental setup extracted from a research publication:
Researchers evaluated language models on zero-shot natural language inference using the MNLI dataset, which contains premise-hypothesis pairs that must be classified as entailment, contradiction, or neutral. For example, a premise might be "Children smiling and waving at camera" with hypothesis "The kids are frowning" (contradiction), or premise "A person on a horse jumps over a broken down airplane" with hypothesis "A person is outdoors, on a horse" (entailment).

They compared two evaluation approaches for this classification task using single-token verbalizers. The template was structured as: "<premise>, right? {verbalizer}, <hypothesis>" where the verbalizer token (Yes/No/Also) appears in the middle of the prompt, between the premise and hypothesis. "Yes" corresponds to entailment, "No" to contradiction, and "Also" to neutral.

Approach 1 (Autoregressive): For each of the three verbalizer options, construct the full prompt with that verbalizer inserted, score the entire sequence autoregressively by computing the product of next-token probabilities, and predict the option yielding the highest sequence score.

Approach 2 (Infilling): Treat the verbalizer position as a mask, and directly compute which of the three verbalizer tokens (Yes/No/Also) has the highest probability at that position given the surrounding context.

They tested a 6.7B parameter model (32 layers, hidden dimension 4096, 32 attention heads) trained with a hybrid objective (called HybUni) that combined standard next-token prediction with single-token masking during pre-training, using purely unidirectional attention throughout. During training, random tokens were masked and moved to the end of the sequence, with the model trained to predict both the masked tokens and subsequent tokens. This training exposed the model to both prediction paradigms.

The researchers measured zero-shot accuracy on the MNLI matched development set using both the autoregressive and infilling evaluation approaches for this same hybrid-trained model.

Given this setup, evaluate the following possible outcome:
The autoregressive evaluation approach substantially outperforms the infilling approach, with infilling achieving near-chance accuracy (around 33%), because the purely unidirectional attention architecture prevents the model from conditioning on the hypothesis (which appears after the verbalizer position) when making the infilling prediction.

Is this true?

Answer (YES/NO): NO